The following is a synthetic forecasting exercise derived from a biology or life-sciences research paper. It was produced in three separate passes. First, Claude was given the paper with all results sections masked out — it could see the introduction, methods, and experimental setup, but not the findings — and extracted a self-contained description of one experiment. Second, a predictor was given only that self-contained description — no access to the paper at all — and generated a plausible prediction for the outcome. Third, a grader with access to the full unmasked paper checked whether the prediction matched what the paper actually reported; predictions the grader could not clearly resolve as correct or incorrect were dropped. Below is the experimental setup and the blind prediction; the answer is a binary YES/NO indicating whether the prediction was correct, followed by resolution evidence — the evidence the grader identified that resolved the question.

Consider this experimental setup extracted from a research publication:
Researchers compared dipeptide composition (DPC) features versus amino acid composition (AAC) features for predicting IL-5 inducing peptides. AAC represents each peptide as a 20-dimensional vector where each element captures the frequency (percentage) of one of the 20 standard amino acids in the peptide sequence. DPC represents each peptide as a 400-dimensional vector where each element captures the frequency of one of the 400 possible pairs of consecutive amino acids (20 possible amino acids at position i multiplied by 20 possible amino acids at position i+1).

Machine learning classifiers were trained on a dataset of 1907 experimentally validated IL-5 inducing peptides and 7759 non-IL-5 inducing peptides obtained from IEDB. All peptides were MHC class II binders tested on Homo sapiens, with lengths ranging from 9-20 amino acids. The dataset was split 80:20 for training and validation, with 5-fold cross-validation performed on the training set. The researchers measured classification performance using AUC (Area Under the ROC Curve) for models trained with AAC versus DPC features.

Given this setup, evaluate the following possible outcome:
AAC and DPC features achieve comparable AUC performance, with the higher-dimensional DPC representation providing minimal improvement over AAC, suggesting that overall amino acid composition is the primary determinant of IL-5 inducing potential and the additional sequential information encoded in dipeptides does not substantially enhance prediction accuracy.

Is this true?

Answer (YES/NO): NO